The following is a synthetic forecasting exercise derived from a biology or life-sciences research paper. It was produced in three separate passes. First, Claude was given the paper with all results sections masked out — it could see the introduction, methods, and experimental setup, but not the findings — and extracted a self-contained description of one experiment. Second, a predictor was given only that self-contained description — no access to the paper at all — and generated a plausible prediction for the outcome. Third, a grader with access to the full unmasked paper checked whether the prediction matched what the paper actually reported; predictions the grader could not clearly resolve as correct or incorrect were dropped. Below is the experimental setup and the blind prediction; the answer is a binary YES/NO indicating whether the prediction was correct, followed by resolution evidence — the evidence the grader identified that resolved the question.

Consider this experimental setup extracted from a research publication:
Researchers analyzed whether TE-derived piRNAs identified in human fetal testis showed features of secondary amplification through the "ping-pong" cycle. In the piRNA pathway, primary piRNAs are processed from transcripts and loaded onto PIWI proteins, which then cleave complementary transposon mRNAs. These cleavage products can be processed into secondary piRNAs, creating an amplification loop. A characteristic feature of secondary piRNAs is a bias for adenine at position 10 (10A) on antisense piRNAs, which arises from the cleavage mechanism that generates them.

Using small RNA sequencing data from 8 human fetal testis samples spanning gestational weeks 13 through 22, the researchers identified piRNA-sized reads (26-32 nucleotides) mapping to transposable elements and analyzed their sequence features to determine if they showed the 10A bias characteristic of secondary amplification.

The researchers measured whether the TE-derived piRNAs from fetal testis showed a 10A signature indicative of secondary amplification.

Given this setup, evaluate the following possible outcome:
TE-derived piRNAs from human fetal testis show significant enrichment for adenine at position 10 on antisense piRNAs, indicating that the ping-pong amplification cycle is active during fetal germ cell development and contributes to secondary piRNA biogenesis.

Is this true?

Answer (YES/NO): YES